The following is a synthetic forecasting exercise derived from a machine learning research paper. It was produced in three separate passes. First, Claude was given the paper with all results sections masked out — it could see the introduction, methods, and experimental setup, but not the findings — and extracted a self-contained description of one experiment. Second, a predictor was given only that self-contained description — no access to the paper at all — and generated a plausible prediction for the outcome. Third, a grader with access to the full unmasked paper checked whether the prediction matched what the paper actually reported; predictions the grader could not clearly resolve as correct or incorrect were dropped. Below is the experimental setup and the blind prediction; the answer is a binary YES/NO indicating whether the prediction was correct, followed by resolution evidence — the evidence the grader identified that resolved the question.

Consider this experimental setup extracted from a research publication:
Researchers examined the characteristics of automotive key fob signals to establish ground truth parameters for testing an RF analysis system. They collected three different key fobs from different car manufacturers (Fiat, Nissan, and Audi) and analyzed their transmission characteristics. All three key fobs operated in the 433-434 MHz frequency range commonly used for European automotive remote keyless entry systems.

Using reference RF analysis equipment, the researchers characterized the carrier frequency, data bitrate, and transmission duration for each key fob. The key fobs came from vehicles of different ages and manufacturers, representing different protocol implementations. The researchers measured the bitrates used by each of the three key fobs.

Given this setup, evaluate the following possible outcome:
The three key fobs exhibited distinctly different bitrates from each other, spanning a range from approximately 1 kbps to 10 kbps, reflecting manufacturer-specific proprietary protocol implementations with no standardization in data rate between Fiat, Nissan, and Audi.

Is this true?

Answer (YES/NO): NO